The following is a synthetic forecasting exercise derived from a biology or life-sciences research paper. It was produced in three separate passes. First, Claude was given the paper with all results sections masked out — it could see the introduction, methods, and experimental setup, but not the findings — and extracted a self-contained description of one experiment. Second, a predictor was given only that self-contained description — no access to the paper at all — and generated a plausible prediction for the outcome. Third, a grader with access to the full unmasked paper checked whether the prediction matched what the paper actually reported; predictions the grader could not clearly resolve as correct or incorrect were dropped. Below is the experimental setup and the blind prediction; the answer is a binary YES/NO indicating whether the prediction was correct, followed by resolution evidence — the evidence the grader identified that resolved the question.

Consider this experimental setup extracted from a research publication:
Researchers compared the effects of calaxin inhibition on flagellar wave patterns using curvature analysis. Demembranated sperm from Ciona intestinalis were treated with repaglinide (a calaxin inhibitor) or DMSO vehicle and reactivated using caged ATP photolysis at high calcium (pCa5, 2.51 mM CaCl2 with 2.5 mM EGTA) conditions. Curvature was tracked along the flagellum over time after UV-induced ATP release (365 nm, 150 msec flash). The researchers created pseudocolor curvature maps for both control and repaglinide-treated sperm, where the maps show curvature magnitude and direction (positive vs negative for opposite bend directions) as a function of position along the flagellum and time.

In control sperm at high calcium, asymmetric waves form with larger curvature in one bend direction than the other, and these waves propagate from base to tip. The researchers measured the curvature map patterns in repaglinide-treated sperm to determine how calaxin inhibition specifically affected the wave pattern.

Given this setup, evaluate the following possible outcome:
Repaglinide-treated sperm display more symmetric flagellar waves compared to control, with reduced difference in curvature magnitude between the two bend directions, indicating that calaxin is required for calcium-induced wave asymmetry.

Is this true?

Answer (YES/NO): NO